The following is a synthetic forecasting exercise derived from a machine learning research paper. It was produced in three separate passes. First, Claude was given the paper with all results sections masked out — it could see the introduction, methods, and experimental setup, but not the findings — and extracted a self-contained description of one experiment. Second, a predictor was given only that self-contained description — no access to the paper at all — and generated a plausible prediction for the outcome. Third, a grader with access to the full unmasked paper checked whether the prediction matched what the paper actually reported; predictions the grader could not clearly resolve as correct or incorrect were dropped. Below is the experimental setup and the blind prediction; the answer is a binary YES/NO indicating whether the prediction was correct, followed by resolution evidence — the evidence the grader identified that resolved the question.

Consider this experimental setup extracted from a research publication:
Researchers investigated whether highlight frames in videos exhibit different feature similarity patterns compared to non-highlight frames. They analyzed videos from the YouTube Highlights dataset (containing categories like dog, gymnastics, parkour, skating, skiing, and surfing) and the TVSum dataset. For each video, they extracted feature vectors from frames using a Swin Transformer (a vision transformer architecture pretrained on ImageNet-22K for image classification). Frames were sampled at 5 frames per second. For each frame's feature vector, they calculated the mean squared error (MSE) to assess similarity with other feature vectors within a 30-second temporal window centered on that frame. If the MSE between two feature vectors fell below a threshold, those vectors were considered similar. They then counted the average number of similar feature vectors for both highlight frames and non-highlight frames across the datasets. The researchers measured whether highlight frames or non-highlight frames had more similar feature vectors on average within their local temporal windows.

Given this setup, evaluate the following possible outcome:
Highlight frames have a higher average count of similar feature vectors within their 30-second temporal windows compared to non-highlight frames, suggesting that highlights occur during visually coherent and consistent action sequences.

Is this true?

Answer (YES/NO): NO